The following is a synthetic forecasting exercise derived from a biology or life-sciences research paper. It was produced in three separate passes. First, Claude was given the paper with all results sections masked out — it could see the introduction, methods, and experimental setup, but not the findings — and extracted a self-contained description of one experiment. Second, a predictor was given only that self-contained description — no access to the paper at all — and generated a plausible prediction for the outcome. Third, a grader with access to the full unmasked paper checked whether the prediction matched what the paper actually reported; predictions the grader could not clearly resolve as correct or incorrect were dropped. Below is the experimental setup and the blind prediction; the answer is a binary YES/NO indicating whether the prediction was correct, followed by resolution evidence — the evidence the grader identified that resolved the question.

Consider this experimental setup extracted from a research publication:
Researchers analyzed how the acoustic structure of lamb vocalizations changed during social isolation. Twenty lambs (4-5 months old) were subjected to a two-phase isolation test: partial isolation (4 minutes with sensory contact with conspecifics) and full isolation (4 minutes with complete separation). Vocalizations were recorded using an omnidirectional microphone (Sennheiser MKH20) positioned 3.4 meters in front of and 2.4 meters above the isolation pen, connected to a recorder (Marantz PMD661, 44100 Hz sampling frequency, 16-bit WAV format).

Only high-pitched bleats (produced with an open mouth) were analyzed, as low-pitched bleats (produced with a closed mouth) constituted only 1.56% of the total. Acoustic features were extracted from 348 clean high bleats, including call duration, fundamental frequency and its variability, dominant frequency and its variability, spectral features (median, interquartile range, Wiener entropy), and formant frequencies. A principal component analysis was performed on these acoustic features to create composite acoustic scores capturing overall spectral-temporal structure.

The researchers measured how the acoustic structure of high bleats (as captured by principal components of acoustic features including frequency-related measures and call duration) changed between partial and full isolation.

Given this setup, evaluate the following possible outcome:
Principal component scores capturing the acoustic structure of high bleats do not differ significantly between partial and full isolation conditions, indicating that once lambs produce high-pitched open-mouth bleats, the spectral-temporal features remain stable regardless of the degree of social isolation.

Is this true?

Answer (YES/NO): NO